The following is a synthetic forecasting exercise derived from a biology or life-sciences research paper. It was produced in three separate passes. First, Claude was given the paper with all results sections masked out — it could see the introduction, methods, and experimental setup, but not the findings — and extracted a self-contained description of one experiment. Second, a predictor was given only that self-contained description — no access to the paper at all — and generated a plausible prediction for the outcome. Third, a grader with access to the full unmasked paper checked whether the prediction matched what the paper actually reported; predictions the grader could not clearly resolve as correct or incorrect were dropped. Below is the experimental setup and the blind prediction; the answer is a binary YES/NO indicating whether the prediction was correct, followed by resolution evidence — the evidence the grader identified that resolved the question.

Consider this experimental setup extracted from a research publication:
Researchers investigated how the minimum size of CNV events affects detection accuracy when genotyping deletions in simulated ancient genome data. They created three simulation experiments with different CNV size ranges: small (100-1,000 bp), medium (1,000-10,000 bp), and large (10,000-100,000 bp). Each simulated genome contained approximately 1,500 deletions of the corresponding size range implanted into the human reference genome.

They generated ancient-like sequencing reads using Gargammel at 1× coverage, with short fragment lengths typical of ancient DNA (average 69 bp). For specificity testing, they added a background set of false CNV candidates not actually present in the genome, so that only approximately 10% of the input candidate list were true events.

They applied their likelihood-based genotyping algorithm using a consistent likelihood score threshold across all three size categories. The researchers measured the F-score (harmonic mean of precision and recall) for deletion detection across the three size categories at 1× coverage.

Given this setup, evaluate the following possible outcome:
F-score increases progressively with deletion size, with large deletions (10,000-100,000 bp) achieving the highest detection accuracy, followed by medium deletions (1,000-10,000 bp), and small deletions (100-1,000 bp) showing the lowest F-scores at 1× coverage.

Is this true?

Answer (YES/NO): NO